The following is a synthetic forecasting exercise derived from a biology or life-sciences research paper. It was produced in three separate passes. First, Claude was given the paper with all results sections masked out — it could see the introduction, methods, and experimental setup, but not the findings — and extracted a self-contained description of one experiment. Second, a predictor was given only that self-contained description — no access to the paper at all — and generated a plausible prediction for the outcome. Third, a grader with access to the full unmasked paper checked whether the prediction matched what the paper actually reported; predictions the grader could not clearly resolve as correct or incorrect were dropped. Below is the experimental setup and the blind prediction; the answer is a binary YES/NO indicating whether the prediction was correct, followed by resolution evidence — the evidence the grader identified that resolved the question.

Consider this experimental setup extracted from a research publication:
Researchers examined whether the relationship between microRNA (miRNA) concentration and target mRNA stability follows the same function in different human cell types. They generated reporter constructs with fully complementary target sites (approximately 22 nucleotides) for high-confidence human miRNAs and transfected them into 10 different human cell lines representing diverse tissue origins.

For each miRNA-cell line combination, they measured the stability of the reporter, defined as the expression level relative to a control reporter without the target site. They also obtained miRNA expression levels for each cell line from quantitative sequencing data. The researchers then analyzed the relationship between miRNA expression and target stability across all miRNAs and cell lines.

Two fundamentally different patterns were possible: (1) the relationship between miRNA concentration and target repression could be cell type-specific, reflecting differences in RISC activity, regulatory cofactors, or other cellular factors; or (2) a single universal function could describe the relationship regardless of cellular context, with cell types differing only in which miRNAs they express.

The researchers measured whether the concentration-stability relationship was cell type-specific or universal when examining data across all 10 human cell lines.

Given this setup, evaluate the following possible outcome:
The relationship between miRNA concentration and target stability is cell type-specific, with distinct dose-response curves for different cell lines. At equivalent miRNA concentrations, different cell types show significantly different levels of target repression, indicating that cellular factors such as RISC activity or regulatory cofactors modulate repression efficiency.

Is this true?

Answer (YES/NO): NO